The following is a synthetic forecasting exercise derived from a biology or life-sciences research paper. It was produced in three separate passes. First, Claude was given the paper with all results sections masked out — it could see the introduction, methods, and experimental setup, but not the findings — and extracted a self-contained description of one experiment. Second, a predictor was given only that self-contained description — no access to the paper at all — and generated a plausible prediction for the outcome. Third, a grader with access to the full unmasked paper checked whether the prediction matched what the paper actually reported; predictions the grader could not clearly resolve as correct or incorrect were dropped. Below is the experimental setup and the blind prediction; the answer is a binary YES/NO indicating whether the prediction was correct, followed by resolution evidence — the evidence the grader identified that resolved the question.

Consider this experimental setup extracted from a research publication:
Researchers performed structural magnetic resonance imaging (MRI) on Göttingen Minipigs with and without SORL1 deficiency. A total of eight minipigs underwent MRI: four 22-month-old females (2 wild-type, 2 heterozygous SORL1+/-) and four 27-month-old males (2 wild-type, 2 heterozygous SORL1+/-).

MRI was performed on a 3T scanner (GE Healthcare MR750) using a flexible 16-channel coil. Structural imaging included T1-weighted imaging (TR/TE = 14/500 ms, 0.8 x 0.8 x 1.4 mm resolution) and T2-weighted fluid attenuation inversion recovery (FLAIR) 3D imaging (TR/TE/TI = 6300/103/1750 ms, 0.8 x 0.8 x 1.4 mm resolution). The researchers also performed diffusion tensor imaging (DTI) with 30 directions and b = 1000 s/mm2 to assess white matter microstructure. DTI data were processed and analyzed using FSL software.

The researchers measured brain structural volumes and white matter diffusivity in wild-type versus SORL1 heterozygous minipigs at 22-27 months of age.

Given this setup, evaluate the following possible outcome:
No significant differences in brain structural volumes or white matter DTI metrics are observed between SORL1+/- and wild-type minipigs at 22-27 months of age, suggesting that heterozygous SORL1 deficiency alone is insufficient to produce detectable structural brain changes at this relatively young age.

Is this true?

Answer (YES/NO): YES